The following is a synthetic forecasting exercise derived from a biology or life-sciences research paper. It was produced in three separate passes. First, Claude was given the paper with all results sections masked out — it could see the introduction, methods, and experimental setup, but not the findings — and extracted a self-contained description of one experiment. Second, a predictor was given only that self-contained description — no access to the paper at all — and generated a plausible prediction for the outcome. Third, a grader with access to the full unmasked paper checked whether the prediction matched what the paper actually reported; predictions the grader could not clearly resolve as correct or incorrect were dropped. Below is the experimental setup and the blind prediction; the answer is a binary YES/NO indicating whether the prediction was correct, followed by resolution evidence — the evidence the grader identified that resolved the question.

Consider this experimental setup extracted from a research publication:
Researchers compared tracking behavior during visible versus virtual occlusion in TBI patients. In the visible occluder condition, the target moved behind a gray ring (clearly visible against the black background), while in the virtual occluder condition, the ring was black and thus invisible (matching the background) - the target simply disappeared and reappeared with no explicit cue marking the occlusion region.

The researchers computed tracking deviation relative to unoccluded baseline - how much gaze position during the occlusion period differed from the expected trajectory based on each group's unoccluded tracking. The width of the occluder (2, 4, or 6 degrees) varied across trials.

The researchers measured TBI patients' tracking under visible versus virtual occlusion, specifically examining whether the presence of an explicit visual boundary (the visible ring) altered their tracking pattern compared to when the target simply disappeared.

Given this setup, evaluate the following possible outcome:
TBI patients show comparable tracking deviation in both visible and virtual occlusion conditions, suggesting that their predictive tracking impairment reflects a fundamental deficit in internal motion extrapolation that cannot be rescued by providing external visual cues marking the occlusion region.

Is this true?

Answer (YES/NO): YES